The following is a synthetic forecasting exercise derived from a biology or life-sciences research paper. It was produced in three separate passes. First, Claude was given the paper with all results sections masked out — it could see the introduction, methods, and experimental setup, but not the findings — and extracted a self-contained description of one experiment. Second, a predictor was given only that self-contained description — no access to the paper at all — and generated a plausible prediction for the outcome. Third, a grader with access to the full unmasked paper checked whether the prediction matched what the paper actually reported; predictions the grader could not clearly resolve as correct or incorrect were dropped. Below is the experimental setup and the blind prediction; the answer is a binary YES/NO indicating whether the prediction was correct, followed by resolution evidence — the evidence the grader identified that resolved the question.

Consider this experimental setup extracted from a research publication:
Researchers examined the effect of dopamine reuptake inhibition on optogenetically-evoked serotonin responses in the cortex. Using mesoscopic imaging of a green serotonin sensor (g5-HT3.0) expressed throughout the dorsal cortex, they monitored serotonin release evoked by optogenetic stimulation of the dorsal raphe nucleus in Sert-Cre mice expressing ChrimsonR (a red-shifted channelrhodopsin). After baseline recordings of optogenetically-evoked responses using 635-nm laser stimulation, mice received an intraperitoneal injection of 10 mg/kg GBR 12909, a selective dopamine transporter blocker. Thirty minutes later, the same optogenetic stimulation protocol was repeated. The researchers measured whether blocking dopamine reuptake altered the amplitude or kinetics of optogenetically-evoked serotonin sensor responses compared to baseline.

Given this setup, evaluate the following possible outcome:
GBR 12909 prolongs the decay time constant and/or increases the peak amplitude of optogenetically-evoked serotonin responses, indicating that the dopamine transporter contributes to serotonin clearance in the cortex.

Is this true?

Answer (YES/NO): NO